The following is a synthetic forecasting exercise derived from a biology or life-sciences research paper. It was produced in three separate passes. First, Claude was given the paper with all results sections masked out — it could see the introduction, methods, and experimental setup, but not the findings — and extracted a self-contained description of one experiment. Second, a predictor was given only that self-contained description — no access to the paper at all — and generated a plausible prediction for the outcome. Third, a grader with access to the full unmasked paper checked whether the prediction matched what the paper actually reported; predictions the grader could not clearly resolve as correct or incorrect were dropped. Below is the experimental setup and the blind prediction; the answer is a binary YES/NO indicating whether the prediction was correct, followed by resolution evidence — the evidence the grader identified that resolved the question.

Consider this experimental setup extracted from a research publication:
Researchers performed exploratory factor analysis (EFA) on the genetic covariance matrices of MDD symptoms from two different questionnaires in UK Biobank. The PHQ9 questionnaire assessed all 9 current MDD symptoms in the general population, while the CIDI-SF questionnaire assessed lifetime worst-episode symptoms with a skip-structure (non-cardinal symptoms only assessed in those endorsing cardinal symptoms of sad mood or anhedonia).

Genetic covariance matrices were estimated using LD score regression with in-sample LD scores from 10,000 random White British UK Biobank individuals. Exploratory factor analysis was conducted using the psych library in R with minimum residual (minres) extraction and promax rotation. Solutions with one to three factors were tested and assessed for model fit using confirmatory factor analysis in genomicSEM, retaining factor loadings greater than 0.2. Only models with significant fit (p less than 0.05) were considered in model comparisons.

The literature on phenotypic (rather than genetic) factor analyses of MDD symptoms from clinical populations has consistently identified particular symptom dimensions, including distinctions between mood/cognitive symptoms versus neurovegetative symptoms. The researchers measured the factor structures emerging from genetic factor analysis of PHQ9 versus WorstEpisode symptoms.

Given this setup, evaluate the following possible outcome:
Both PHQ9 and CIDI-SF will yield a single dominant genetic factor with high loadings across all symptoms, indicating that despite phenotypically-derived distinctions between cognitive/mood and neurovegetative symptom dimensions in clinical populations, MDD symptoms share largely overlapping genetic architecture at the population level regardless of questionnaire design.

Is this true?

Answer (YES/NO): NO